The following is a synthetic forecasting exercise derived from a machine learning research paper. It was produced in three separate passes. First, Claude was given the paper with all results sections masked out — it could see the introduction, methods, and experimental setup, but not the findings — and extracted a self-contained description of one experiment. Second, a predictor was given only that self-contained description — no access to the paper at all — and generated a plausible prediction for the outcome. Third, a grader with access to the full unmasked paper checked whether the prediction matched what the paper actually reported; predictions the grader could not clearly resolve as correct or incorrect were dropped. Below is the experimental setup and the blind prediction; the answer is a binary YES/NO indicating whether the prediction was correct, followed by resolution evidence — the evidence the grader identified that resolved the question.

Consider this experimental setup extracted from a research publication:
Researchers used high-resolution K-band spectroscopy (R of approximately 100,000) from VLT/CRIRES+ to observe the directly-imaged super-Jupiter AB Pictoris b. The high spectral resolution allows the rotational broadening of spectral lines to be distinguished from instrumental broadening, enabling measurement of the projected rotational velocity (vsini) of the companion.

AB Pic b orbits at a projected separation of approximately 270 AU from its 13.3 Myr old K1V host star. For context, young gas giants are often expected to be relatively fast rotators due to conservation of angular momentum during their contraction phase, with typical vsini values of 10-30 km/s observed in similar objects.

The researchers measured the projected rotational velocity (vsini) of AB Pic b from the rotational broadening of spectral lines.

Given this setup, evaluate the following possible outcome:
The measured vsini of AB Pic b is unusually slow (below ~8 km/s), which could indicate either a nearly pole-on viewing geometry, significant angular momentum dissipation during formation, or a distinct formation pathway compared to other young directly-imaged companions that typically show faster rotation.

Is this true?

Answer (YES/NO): YES